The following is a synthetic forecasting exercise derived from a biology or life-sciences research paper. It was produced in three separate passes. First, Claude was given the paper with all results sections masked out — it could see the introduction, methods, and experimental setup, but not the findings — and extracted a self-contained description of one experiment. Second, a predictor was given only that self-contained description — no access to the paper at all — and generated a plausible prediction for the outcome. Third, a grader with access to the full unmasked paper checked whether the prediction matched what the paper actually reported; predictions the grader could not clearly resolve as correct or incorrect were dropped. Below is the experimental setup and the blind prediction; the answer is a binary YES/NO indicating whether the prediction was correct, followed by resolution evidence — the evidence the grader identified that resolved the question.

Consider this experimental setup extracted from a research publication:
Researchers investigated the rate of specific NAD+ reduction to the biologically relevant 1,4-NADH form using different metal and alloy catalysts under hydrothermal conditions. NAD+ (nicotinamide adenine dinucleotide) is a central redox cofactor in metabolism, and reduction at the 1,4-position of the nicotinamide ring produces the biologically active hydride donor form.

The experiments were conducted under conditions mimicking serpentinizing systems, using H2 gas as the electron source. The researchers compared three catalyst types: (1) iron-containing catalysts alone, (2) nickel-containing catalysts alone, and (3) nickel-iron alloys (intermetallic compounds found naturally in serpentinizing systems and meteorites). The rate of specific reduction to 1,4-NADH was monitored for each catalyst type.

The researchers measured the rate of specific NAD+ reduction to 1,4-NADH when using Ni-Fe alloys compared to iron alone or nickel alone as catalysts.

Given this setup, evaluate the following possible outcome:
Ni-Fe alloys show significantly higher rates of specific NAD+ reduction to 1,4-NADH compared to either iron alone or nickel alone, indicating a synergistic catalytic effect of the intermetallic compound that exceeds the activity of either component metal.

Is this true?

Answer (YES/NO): YES